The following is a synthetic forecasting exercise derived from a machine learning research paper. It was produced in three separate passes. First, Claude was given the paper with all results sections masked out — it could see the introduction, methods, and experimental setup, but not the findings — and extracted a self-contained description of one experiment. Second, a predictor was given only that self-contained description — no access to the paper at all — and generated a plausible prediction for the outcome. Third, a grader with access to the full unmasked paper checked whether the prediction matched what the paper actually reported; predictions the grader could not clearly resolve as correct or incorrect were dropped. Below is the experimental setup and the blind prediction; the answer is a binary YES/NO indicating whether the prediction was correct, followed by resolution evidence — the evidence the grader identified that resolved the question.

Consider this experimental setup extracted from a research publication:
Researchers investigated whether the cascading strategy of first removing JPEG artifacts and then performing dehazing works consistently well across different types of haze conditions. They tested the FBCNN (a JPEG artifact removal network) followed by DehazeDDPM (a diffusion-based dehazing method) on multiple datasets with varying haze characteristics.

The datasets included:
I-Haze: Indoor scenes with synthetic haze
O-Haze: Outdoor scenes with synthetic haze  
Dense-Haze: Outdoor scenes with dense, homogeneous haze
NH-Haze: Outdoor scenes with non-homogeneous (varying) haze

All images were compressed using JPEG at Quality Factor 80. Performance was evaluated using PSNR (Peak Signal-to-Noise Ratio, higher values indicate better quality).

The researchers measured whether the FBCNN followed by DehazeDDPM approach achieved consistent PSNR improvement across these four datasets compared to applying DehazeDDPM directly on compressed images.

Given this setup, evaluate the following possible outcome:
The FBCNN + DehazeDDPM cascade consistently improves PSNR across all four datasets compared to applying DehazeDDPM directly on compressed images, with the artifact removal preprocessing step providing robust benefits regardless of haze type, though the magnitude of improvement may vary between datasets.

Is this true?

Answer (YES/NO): YES